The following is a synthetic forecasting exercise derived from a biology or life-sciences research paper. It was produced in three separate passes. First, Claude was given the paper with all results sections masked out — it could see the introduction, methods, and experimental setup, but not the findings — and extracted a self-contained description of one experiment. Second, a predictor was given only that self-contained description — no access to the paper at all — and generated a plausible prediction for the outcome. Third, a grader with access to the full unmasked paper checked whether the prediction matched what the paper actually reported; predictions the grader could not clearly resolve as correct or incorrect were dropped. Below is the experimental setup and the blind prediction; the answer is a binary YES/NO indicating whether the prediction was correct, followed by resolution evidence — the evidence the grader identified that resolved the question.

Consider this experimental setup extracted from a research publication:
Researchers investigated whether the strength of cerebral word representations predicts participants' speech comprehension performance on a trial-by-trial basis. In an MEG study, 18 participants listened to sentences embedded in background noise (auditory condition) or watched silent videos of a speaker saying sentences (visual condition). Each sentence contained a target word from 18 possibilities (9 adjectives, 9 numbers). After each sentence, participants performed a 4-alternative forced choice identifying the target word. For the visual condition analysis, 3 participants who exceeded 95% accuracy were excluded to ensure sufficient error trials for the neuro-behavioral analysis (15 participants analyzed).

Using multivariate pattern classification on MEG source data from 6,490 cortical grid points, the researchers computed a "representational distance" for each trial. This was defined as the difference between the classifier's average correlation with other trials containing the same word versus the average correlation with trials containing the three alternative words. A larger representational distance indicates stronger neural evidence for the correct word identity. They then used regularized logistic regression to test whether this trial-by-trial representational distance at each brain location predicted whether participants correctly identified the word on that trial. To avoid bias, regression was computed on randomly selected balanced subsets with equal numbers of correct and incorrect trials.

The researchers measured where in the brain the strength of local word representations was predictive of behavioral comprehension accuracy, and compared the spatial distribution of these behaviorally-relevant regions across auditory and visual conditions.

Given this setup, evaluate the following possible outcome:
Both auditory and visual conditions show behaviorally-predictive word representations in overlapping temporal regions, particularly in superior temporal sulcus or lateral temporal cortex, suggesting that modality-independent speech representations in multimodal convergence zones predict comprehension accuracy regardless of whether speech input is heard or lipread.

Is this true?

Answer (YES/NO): NO